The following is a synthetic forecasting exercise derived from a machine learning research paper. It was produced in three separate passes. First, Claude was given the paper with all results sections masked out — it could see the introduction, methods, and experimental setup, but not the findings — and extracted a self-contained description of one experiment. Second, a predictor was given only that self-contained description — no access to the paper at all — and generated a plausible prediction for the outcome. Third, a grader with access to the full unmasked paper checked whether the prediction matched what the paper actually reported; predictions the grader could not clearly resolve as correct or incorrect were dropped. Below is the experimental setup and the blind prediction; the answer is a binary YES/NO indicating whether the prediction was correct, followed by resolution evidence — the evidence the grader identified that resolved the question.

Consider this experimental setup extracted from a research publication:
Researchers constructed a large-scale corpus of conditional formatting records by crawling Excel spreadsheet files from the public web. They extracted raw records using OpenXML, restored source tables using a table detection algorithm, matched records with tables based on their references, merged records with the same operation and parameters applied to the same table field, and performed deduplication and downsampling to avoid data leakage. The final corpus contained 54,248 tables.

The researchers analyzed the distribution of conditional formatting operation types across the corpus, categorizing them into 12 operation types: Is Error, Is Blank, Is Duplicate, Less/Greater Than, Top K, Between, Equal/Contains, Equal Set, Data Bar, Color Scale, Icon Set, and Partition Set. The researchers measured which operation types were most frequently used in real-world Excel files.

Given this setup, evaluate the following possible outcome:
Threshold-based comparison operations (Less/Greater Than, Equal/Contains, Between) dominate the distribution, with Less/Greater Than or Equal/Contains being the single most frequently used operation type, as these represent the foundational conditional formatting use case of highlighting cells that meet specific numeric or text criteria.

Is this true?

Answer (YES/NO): YES